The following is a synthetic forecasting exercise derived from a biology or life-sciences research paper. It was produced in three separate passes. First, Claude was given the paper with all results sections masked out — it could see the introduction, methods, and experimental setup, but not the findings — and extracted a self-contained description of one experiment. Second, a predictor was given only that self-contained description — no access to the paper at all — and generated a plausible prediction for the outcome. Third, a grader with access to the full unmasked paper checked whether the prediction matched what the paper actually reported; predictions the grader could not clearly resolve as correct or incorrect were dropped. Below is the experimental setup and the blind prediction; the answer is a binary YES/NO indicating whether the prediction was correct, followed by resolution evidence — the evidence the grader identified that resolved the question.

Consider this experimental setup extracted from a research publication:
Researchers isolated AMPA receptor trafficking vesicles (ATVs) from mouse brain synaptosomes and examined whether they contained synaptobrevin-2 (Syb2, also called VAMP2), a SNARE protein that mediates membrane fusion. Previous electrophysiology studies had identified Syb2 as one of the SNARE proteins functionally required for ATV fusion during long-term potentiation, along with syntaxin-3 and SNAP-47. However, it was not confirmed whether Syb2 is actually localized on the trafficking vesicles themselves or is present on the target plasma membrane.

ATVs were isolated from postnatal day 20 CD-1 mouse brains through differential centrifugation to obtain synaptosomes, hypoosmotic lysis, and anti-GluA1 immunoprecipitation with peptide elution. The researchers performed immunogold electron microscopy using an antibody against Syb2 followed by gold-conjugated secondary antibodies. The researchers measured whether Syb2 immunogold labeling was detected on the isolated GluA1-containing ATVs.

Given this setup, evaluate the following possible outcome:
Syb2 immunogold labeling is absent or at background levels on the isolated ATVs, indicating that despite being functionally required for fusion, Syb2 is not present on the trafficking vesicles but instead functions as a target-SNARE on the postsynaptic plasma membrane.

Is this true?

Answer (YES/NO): NO